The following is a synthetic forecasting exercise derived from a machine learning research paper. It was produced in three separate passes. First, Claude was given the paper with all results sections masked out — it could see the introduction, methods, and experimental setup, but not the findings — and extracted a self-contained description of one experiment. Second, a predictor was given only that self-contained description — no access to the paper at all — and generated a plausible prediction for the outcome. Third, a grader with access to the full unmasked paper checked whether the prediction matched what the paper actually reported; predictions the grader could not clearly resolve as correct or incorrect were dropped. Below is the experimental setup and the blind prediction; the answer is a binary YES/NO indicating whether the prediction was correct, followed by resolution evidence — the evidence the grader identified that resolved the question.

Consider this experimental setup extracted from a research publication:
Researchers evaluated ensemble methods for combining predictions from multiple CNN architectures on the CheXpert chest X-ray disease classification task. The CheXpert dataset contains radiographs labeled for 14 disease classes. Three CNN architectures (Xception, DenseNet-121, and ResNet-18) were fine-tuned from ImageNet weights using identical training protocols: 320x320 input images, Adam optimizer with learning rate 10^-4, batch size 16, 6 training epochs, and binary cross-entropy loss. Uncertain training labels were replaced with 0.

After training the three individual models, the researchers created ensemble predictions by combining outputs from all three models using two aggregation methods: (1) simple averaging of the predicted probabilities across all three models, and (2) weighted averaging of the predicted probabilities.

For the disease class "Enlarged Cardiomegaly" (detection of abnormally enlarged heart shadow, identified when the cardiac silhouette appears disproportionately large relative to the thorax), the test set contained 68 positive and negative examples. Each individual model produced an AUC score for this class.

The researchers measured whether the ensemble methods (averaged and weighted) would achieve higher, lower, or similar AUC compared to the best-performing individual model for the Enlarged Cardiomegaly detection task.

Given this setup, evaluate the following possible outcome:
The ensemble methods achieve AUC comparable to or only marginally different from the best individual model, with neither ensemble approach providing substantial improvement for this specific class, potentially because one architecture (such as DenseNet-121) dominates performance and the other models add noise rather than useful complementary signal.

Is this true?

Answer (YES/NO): NO